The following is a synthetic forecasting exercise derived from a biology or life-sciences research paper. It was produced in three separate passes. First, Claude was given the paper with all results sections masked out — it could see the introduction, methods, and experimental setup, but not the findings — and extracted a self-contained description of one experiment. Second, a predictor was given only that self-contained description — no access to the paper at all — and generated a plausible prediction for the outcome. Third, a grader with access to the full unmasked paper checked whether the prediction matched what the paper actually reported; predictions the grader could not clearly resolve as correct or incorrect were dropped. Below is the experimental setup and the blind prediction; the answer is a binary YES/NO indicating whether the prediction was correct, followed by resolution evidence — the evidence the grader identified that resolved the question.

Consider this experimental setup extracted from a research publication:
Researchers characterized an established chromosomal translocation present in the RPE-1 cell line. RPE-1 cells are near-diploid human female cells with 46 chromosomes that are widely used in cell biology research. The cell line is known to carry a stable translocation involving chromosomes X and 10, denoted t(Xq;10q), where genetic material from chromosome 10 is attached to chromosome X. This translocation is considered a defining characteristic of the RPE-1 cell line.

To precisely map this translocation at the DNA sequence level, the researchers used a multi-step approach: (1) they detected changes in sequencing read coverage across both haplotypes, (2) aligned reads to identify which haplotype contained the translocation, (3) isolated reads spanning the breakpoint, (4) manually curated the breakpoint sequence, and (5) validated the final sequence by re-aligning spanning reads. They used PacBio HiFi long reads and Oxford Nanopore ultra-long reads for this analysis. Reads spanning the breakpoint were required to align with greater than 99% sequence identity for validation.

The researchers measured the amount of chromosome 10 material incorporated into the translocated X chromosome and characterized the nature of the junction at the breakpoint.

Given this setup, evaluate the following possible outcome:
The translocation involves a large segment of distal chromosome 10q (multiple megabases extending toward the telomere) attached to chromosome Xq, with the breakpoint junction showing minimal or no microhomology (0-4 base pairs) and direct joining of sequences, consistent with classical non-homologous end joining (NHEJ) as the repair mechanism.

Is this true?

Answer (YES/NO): NO